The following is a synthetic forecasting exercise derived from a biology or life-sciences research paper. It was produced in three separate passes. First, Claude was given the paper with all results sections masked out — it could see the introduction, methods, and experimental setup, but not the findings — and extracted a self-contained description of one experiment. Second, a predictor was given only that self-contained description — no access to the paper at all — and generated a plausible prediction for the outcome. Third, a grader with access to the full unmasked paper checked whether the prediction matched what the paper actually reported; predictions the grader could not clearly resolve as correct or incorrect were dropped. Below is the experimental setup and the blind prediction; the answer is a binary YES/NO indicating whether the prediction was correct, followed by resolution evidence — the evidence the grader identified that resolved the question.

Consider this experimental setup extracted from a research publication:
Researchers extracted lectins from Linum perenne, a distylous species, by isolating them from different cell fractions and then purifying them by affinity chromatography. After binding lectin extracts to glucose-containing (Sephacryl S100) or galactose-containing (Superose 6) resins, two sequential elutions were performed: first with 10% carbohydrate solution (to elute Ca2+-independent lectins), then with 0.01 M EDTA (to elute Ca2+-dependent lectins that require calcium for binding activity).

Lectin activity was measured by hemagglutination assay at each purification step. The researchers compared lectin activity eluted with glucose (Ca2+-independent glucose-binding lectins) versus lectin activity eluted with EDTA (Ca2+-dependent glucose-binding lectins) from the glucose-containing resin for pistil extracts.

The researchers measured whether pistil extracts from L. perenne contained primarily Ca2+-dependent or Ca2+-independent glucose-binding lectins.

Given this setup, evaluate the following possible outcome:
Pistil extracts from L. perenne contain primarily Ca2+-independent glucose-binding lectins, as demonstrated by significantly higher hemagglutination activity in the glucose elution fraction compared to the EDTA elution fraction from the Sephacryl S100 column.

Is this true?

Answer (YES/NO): NO